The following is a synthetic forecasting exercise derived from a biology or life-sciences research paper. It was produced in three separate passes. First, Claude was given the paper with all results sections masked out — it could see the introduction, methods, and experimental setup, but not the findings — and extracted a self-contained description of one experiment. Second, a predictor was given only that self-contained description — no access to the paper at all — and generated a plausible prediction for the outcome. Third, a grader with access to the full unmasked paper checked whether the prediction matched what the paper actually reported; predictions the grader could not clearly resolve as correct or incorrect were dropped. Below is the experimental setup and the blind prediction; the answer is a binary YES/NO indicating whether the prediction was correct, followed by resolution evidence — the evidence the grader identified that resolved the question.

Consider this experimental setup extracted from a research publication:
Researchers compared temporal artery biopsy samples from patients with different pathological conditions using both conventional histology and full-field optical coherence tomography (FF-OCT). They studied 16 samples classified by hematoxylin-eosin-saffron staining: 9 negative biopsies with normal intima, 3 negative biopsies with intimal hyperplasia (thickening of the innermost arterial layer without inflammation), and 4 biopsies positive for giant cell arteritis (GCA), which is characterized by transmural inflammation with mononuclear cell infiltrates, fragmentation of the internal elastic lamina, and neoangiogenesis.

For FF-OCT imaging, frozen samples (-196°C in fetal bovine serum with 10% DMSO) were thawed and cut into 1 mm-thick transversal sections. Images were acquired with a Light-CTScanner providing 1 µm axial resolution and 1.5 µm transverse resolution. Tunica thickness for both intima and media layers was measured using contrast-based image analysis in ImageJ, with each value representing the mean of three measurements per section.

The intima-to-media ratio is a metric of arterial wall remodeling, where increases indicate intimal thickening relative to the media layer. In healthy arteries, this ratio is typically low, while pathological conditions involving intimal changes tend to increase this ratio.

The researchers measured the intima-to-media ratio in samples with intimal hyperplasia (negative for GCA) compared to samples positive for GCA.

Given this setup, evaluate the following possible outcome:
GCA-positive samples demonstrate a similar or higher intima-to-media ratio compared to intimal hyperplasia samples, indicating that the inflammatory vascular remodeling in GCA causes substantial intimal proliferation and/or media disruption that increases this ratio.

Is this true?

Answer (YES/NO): YES